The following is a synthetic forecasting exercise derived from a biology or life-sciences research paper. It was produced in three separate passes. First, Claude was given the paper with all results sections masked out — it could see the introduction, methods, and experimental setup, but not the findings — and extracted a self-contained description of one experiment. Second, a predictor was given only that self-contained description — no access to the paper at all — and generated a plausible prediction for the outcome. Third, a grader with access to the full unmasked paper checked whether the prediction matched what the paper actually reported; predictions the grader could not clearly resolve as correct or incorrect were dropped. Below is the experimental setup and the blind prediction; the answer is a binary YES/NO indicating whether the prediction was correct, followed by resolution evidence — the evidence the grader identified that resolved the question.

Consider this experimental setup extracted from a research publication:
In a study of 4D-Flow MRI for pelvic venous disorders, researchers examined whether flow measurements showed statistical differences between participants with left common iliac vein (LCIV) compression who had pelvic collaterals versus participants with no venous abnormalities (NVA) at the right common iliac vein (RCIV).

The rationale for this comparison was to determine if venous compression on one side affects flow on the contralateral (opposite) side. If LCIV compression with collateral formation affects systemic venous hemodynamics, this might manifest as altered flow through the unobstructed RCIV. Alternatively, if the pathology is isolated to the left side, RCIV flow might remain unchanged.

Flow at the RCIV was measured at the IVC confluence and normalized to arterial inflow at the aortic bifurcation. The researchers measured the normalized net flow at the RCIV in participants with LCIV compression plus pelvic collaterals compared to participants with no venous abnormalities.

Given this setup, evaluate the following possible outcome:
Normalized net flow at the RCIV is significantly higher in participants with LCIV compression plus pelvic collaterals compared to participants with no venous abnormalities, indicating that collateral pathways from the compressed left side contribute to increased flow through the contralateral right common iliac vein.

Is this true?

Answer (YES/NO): YES